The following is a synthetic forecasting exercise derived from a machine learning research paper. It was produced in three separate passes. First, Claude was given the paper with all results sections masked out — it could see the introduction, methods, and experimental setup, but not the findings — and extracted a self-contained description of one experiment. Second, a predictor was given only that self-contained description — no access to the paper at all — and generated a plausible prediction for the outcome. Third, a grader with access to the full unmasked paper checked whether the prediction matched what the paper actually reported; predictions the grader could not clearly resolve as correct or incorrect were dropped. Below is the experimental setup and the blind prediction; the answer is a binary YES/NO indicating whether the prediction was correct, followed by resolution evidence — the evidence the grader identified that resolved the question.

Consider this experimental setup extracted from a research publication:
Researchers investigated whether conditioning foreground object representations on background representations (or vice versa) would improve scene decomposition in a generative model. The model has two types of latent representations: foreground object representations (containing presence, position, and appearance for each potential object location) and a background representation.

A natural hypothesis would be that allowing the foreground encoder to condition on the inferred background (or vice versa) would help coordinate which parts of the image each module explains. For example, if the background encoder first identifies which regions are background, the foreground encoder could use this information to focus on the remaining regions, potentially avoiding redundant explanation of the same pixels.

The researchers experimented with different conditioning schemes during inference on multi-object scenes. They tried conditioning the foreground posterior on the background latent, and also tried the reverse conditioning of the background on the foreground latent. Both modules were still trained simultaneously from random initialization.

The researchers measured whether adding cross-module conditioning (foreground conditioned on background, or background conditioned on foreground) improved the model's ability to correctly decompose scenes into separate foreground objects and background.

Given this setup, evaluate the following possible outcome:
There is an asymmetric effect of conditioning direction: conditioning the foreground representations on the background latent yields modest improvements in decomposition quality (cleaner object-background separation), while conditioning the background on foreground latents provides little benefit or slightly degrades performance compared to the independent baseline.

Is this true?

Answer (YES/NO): NO